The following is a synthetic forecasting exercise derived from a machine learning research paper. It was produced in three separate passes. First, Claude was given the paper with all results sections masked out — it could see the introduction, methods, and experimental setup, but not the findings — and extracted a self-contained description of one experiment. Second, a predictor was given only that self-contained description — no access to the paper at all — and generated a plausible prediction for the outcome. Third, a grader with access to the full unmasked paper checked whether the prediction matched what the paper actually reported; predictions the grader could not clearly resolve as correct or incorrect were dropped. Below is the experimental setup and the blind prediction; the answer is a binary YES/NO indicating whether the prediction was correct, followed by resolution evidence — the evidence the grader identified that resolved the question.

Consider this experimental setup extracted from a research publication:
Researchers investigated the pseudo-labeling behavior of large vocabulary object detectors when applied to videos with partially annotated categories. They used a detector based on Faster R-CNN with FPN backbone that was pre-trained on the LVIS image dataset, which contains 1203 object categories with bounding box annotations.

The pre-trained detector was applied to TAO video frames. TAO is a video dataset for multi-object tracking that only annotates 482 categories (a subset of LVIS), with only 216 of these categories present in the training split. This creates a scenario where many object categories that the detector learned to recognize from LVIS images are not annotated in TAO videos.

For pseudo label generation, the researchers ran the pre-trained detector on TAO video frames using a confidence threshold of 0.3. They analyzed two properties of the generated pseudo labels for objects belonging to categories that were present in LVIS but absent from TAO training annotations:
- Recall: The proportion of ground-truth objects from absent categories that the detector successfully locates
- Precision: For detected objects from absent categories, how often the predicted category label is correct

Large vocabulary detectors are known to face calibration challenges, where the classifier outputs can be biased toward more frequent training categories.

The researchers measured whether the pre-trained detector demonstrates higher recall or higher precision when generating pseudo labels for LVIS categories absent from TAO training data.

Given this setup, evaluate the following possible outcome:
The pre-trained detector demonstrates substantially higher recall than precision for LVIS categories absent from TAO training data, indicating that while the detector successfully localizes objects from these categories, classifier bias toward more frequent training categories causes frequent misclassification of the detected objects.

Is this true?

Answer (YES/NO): YES